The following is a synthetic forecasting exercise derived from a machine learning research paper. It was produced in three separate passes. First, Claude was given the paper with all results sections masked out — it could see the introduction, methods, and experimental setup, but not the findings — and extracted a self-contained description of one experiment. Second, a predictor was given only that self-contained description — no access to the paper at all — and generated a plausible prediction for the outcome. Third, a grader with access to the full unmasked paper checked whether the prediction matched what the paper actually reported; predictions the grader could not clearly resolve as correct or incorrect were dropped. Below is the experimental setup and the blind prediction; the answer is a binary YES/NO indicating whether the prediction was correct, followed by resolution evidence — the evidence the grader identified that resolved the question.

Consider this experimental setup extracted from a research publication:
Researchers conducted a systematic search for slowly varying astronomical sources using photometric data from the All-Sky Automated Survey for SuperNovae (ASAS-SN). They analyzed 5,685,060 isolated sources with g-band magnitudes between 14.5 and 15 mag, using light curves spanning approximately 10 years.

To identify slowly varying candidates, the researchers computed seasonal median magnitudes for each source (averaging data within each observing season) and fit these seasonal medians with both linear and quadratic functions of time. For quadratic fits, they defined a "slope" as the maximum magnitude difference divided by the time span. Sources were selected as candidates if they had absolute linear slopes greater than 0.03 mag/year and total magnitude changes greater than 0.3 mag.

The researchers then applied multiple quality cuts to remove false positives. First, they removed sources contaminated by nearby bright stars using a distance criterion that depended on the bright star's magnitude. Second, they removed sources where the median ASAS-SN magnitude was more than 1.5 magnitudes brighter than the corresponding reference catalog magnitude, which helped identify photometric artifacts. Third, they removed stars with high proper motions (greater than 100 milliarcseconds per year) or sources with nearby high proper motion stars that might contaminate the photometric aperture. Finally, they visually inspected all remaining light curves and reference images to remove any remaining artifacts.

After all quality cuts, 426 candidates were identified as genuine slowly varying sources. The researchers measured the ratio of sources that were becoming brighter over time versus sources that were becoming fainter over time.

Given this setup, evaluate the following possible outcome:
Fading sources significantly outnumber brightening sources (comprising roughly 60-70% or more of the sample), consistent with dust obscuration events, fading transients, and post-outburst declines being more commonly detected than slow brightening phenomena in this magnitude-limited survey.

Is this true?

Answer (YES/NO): NO